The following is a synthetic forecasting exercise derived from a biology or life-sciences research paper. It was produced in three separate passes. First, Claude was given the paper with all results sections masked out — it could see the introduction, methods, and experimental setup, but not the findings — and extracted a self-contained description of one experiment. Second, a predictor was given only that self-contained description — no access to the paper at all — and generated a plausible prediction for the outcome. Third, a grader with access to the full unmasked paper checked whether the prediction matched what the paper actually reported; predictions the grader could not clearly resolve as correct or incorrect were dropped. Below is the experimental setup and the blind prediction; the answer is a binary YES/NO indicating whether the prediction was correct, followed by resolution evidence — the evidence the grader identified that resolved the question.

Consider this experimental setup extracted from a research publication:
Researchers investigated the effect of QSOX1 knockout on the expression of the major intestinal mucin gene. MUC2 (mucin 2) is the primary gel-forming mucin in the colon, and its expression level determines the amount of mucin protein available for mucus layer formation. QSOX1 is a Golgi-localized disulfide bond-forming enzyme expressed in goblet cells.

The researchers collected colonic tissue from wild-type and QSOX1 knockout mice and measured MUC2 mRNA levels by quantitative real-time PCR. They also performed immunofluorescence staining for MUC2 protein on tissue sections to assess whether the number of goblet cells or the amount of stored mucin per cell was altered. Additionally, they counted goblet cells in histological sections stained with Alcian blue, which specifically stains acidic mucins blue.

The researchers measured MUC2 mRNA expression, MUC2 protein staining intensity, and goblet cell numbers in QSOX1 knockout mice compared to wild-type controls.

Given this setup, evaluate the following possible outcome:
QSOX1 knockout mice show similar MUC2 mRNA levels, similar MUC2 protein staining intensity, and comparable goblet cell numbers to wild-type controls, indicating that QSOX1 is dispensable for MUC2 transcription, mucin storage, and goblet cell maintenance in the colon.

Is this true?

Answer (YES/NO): NO